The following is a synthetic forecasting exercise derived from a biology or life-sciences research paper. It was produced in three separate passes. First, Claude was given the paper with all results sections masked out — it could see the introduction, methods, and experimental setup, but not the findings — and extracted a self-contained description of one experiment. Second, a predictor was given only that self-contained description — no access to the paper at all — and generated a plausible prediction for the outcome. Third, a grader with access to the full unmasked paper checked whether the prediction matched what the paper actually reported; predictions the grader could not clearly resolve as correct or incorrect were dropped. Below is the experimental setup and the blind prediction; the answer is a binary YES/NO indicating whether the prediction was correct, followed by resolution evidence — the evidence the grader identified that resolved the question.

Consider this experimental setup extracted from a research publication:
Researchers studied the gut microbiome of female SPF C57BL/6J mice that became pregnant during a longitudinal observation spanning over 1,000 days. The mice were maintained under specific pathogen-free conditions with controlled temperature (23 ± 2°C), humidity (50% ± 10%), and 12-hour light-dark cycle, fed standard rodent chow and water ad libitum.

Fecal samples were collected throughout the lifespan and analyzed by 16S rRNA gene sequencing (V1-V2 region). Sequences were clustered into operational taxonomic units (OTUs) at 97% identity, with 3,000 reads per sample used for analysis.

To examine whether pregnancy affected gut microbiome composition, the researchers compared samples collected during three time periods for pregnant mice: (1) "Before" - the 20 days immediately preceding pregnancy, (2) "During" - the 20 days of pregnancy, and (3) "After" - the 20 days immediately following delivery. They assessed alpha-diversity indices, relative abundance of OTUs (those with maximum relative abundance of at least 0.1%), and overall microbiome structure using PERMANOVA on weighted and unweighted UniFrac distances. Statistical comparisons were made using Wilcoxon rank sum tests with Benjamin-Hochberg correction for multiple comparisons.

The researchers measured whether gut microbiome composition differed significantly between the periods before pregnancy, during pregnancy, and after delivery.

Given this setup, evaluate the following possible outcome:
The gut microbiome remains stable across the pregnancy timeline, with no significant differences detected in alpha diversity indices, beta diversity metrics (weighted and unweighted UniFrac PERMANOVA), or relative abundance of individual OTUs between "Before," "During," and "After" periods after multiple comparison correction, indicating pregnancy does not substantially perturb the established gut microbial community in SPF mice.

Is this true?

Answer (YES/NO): NO